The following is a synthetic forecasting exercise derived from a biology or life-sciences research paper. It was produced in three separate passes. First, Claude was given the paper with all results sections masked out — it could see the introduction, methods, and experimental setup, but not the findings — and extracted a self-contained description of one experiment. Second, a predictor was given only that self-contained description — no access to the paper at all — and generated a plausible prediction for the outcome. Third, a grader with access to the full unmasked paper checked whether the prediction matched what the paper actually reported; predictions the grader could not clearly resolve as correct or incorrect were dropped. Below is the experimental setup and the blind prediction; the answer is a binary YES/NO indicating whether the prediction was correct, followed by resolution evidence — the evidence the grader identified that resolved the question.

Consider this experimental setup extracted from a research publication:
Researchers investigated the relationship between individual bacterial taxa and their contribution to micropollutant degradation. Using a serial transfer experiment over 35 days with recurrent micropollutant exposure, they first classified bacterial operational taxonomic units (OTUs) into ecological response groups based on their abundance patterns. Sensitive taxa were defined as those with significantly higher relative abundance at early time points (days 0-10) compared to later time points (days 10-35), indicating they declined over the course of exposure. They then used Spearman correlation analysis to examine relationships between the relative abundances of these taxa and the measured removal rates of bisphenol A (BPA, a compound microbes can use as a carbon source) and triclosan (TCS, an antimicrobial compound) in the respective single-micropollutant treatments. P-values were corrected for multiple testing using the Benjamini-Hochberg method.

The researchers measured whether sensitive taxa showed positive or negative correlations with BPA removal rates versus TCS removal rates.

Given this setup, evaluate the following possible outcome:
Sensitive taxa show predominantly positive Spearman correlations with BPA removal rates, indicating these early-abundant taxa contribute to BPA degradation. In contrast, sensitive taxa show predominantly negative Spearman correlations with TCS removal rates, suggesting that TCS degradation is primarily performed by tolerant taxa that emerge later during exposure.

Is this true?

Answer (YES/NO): NO